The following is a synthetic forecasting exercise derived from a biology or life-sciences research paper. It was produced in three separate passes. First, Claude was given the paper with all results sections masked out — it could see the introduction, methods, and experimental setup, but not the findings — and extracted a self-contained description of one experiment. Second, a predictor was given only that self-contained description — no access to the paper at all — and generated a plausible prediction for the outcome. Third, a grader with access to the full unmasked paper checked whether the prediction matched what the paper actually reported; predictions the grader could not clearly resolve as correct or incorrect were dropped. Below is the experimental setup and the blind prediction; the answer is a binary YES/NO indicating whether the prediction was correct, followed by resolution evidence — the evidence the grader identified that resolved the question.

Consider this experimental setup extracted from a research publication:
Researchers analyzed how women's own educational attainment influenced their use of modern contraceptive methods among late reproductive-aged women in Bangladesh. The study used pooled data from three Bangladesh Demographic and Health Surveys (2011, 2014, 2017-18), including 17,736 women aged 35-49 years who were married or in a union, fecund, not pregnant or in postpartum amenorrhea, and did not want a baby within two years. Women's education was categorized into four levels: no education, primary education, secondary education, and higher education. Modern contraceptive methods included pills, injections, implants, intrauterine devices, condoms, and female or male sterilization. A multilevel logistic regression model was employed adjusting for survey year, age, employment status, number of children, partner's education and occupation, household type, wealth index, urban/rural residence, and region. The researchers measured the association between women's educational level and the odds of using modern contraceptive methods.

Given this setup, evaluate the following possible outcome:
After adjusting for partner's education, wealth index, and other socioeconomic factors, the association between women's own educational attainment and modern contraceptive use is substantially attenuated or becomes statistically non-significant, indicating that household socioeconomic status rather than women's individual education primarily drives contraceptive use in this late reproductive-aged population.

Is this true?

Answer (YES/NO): NO